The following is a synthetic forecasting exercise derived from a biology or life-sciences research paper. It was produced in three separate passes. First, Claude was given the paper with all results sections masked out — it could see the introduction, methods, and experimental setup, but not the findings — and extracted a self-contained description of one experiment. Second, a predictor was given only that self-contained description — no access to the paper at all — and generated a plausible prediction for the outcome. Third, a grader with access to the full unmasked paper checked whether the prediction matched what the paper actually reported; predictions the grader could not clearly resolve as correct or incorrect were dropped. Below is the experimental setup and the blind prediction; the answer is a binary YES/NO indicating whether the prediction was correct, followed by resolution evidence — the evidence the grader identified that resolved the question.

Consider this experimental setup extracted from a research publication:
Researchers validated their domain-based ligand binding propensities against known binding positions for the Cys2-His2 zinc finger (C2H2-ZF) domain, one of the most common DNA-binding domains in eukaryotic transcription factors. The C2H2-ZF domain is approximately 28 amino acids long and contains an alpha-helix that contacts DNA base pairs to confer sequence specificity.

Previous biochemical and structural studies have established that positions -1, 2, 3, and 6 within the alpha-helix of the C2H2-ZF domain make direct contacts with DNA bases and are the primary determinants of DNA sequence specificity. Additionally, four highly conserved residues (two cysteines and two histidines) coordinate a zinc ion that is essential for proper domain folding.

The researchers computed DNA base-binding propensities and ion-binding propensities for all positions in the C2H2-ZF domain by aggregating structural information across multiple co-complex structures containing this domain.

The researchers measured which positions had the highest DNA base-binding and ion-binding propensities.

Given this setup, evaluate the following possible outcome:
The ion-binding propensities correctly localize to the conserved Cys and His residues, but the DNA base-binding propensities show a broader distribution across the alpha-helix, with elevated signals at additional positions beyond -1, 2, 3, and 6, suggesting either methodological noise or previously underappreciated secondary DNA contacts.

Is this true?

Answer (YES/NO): NO